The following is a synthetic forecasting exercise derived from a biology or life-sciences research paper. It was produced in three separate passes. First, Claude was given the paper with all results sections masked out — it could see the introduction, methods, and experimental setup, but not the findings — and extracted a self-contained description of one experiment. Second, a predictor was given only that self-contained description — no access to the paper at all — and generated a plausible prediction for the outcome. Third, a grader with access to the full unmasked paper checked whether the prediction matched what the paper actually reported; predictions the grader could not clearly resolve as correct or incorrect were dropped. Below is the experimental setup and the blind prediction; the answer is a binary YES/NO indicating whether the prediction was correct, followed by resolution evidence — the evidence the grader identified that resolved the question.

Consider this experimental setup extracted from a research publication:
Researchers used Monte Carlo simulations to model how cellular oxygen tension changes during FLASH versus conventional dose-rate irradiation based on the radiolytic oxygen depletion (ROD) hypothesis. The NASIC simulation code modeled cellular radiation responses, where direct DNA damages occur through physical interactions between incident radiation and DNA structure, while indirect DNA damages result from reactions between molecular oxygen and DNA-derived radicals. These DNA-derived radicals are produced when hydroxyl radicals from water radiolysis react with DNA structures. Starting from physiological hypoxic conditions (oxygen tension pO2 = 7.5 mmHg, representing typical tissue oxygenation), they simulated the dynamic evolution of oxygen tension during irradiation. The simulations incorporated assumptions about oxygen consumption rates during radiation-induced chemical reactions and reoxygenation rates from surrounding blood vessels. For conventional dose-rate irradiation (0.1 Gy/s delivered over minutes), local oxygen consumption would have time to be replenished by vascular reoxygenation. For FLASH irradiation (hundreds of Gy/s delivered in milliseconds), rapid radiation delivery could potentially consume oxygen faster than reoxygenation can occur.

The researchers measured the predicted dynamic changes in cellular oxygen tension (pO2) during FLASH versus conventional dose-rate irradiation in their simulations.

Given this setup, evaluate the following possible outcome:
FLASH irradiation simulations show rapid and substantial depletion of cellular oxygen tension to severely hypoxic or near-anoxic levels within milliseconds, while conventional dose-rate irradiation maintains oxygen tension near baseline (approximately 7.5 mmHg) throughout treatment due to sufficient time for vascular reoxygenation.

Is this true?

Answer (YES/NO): YES